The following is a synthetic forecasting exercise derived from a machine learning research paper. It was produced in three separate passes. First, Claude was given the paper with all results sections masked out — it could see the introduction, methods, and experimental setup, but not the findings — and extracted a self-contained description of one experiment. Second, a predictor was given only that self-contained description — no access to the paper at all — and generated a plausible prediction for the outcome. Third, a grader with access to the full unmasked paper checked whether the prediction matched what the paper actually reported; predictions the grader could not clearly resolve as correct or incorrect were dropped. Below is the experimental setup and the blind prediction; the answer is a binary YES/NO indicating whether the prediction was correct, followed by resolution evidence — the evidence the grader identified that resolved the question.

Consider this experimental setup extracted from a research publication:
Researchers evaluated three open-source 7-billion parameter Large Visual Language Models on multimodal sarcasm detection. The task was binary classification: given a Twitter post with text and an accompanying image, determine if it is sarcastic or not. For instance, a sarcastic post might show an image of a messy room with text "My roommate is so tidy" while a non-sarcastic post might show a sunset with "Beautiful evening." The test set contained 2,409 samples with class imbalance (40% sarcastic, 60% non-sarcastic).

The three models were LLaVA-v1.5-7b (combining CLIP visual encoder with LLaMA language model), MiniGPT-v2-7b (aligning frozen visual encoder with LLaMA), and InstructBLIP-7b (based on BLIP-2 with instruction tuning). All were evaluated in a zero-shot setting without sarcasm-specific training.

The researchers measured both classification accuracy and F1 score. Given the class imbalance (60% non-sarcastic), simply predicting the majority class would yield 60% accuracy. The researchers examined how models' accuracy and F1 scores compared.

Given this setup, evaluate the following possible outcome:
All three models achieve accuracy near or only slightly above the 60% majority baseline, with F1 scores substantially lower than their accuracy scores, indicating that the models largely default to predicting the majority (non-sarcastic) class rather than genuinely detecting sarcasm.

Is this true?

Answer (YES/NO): NO